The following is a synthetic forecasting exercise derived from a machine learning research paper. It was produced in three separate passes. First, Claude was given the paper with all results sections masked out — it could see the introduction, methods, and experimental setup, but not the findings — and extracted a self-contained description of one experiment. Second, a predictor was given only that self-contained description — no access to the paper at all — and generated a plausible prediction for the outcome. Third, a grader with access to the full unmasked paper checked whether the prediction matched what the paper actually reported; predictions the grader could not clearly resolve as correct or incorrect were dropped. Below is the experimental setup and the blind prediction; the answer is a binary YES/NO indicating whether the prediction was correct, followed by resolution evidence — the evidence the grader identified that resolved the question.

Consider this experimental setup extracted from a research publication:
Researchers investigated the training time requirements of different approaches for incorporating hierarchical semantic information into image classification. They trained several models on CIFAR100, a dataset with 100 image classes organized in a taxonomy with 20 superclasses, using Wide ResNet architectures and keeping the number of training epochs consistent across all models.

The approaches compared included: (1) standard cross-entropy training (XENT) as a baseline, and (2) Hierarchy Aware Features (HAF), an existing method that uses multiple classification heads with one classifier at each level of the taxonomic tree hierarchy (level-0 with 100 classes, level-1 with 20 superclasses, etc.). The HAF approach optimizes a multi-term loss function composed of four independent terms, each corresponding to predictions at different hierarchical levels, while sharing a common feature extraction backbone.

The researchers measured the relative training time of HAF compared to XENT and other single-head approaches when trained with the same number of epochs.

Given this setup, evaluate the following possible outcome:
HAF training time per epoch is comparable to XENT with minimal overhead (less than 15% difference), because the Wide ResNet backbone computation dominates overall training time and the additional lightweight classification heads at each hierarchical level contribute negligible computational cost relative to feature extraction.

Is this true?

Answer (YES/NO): NO